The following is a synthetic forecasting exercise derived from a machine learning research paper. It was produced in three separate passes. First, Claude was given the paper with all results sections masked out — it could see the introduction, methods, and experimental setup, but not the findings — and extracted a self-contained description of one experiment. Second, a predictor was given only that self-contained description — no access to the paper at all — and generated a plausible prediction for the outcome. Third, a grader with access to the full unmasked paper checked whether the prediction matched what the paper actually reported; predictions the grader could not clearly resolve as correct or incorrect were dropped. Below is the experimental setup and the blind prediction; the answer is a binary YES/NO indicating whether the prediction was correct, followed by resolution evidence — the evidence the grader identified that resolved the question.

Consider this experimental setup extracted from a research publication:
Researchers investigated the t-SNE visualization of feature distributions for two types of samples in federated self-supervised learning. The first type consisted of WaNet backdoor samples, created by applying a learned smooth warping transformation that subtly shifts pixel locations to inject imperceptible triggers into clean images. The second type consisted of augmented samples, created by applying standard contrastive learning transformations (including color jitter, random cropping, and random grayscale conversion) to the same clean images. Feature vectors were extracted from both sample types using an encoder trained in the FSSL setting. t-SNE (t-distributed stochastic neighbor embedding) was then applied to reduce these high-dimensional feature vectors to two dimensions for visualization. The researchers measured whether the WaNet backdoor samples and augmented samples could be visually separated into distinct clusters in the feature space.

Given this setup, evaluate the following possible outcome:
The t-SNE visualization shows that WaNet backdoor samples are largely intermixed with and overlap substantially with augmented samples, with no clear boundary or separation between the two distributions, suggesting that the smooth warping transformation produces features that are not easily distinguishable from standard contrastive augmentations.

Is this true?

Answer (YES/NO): YES